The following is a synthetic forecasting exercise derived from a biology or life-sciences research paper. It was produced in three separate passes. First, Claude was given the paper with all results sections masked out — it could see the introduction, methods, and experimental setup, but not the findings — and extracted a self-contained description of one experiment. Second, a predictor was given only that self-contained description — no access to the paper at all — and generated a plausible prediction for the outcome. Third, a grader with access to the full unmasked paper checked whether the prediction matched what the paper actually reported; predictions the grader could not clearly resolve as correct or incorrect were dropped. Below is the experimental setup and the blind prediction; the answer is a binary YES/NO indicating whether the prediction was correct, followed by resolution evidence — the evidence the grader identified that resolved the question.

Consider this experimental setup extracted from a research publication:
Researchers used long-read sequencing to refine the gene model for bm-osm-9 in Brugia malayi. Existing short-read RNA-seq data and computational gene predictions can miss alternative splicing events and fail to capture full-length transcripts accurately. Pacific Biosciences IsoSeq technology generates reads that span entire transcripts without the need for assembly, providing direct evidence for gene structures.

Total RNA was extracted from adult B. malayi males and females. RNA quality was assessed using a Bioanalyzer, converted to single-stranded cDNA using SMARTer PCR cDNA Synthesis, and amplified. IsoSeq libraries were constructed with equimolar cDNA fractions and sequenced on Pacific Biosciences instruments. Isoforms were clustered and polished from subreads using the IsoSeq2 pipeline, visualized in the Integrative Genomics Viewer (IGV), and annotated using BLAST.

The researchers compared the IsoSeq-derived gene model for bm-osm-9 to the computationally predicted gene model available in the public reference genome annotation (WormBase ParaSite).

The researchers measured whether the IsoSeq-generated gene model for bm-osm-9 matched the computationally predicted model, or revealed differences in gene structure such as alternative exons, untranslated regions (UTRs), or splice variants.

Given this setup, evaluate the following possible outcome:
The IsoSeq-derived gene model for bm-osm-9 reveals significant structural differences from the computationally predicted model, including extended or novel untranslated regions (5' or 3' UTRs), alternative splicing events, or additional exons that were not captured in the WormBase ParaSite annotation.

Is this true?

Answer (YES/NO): YES